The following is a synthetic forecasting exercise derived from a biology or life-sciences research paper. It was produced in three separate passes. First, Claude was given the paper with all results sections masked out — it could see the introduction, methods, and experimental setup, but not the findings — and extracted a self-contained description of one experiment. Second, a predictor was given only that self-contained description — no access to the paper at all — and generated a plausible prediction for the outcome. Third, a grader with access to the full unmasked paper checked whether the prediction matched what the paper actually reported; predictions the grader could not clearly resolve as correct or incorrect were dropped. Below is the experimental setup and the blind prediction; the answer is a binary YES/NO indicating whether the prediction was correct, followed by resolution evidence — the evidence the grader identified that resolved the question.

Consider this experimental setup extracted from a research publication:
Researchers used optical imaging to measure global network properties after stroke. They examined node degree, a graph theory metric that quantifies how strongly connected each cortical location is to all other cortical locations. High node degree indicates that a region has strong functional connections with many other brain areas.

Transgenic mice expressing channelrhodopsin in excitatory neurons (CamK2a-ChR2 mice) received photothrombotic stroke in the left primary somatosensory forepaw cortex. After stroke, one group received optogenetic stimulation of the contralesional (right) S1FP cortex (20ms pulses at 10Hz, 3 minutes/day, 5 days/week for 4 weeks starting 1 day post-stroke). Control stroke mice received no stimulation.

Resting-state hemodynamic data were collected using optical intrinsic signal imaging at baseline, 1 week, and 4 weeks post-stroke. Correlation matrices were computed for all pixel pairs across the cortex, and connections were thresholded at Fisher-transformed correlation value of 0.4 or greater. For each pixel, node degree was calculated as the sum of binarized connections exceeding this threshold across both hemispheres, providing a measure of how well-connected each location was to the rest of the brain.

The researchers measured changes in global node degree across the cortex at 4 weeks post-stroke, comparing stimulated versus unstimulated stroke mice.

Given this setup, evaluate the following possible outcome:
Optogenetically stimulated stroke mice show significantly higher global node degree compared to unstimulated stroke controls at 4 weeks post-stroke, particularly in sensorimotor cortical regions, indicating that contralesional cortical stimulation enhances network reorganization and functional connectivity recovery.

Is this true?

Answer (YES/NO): NO